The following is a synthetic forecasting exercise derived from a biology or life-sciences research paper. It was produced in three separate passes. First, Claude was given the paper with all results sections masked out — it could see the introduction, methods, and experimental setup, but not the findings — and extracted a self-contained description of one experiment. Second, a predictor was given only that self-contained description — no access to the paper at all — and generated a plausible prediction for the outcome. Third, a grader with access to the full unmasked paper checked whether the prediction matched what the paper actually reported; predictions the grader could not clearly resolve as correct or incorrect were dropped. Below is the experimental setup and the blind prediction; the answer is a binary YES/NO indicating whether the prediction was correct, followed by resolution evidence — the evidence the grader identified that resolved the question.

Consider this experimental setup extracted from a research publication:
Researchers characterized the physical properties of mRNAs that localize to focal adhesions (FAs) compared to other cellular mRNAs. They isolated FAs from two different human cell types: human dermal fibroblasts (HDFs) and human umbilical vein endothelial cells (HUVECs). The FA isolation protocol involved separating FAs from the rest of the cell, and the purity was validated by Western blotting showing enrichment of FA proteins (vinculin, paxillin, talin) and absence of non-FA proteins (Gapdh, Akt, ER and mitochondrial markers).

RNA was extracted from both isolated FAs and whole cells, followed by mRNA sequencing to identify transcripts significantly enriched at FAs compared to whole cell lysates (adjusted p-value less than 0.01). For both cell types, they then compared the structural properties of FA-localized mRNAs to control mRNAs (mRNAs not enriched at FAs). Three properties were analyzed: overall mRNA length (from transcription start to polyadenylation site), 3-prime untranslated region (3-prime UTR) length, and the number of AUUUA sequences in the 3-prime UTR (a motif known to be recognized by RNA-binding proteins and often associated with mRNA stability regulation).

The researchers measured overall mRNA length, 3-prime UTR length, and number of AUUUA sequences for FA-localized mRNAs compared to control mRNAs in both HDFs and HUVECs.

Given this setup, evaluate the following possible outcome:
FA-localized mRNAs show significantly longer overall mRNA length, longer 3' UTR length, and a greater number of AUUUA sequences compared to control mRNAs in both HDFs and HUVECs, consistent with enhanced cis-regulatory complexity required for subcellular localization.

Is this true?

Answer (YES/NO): YES